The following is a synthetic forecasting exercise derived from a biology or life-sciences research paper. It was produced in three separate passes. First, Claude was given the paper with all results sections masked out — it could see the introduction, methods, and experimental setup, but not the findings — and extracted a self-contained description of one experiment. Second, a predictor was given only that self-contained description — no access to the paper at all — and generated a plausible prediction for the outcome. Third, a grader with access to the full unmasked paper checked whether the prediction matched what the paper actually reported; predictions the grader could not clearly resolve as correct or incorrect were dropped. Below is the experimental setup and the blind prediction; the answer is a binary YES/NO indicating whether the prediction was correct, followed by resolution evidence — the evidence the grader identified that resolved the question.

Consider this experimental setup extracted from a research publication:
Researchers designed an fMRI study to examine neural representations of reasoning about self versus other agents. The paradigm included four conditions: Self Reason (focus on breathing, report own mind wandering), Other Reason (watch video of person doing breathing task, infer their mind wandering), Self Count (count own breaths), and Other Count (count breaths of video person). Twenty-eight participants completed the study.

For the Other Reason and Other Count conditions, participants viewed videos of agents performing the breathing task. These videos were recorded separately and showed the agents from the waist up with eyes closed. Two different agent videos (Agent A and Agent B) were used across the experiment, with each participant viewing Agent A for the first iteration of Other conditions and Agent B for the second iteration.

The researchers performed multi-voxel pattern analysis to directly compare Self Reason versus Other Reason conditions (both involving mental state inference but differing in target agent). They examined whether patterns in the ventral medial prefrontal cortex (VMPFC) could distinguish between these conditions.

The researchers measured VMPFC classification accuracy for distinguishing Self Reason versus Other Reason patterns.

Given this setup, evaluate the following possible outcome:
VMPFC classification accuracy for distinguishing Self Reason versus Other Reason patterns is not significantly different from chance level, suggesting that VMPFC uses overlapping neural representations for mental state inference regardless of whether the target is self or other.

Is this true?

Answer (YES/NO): NO